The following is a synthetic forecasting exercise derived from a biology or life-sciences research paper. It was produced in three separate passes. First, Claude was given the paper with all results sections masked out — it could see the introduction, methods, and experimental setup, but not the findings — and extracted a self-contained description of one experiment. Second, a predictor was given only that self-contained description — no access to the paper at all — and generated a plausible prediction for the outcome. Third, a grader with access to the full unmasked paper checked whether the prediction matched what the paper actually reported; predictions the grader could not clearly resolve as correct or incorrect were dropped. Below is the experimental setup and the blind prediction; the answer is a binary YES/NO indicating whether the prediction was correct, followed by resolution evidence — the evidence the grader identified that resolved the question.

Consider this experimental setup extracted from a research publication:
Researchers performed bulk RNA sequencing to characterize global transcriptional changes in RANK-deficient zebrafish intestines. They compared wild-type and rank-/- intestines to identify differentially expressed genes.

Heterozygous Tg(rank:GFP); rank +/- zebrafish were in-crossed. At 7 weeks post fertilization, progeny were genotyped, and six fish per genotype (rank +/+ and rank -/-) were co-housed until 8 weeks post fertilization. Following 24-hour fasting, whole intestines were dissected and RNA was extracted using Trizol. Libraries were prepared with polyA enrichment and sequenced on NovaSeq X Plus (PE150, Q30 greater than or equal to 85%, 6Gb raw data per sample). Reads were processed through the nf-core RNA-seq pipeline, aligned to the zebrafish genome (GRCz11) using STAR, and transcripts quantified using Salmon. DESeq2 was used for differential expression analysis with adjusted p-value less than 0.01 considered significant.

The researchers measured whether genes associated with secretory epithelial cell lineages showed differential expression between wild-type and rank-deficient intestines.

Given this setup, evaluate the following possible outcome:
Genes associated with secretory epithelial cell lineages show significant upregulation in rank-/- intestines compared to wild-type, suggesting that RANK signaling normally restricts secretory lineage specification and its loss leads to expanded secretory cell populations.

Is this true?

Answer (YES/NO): NO